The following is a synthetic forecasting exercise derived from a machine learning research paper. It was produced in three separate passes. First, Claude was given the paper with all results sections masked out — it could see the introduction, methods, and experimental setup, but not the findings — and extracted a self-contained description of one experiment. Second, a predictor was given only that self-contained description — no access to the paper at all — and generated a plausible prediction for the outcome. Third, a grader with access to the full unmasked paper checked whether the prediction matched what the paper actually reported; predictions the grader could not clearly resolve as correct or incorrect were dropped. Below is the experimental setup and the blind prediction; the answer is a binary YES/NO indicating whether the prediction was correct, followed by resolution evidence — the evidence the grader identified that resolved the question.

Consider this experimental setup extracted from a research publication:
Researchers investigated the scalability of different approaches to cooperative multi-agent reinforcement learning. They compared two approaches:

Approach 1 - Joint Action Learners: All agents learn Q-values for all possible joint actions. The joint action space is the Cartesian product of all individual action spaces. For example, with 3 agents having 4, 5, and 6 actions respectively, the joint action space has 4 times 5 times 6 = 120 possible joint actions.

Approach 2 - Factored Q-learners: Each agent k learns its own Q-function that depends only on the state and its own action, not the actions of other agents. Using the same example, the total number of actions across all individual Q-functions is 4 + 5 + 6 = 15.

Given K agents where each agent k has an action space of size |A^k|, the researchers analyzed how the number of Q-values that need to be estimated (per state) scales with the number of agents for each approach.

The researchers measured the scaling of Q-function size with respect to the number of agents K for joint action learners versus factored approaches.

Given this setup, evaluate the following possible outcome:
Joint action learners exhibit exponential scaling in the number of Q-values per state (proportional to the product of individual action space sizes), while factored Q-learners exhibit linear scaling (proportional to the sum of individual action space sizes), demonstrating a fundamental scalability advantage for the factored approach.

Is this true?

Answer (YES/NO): YES